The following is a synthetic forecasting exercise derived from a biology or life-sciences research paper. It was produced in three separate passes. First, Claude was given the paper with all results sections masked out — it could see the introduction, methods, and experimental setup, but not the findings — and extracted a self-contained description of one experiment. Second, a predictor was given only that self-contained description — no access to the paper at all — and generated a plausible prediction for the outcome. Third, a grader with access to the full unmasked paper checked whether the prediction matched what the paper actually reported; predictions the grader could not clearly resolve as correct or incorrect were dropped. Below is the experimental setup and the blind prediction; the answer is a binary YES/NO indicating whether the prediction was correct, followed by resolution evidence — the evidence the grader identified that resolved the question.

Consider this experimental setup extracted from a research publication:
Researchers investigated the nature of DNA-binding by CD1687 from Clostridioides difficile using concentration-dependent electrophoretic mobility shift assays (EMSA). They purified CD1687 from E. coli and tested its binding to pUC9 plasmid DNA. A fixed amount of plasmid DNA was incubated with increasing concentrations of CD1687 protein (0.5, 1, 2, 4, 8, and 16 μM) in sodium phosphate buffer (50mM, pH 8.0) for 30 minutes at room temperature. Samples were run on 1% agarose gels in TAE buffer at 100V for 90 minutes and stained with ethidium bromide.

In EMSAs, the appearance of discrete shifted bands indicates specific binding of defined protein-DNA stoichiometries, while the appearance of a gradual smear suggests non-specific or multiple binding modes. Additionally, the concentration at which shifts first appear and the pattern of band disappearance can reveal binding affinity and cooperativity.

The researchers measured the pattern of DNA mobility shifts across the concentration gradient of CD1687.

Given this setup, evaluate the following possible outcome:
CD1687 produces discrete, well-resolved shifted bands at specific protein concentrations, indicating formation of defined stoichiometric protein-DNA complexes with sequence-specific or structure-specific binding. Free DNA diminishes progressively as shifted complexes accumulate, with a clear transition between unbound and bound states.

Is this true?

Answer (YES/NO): NO